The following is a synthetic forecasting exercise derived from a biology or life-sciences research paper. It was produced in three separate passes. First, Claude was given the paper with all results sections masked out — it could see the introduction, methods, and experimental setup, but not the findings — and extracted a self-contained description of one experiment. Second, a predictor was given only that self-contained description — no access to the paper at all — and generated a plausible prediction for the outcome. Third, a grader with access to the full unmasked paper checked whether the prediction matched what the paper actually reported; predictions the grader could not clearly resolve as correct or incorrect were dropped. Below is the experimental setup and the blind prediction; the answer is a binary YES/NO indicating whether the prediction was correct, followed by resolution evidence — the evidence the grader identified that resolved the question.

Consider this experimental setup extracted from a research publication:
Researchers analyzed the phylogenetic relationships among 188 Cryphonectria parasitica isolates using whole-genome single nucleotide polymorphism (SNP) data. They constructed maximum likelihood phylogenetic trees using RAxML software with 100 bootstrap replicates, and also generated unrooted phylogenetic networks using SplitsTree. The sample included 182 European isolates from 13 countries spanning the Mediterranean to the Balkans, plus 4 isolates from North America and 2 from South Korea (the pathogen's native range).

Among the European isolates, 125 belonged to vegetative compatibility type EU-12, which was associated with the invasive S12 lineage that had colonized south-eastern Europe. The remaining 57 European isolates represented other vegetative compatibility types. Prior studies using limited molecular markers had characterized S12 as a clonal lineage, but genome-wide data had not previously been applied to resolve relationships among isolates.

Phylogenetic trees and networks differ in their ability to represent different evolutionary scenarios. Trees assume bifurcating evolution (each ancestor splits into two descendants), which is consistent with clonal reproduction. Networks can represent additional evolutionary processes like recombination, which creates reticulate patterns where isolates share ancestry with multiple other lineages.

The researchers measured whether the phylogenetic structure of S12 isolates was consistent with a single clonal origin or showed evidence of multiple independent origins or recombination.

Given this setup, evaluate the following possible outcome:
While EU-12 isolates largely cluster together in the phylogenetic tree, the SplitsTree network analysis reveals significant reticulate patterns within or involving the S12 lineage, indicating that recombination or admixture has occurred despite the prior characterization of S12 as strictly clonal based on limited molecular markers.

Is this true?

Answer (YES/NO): NO